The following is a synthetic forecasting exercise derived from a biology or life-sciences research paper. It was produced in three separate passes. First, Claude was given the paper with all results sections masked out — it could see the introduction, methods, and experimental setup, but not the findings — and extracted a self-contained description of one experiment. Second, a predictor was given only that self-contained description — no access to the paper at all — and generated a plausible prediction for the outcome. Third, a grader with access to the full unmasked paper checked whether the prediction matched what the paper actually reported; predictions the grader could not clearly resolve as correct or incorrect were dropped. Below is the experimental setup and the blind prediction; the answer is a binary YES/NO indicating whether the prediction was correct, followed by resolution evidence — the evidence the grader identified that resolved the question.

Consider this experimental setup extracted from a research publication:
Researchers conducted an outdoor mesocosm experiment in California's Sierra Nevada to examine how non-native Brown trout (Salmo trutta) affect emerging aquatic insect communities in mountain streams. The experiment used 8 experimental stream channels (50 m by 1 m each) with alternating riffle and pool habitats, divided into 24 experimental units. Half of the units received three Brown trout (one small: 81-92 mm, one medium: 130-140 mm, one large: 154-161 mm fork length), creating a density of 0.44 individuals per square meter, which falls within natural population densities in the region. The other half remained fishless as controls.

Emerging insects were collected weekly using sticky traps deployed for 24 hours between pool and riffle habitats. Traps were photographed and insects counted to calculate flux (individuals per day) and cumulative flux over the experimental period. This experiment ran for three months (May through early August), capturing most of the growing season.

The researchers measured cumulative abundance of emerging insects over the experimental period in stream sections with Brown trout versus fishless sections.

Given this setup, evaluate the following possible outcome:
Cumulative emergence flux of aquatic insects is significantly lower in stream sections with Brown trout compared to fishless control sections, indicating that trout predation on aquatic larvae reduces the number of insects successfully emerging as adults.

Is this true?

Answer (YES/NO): NO